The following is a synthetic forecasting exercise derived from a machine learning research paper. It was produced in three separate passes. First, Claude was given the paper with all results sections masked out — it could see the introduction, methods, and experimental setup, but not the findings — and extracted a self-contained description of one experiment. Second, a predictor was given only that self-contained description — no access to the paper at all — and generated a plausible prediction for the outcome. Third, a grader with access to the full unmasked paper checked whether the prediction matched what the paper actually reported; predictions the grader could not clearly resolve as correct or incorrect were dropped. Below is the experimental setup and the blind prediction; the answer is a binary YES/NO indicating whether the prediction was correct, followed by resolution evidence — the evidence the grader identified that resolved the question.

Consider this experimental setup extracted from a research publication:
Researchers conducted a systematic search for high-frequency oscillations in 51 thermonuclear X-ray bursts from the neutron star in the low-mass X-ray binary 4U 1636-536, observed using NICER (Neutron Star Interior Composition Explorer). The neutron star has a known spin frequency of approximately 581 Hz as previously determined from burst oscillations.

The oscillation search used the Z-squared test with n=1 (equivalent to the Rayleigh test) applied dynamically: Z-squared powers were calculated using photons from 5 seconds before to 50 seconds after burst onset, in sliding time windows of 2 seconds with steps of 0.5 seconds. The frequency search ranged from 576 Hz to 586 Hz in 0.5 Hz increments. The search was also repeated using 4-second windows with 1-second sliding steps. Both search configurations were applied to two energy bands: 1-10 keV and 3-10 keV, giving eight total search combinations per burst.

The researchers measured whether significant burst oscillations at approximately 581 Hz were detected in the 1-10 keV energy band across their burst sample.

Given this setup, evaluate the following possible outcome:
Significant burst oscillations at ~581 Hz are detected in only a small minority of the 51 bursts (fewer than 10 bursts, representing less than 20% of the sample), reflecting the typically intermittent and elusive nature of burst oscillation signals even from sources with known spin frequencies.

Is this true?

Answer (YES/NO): NO